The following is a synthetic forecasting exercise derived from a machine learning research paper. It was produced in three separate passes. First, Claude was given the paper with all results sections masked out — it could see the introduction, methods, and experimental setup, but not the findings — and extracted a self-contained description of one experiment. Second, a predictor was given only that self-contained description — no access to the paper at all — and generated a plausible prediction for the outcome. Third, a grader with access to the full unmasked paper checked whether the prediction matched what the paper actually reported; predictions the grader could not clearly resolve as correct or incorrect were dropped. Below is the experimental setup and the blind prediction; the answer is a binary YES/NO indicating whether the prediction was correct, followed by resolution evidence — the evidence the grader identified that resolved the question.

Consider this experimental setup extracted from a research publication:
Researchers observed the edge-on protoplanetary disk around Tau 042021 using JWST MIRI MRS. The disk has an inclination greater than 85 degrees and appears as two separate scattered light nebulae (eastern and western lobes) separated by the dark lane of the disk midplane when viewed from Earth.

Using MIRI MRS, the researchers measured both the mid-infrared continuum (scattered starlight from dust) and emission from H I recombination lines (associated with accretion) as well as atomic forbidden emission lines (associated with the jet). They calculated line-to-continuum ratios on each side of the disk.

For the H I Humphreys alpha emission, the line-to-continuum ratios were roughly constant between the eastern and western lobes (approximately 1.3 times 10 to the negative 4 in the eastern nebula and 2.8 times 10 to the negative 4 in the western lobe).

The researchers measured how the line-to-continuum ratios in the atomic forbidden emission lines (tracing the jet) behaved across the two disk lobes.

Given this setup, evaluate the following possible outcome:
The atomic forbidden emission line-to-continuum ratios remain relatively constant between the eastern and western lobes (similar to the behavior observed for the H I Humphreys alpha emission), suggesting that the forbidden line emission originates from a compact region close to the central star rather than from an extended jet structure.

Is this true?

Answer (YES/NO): NO